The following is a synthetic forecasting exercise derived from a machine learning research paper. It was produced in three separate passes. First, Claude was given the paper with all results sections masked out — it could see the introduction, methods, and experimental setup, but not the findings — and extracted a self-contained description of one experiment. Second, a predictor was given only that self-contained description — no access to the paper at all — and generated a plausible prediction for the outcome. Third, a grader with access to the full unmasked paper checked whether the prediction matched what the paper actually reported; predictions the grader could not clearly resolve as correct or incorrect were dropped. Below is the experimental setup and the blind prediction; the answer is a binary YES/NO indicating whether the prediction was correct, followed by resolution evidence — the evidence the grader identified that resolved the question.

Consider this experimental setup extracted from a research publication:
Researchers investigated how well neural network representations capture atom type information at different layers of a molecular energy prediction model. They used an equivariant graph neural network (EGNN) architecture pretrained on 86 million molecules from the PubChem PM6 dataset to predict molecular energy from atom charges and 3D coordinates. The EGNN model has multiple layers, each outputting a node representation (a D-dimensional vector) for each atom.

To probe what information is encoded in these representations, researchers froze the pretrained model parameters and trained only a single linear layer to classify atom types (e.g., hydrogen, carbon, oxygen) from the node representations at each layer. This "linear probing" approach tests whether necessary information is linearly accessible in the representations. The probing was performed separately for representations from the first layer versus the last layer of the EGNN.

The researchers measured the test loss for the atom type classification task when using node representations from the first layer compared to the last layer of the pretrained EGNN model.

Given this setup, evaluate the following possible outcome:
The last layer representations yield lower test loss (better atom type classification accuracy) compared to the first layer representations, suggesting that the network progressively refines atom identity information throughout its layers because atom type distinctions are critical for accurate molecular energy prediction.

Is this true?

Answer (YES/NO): NO